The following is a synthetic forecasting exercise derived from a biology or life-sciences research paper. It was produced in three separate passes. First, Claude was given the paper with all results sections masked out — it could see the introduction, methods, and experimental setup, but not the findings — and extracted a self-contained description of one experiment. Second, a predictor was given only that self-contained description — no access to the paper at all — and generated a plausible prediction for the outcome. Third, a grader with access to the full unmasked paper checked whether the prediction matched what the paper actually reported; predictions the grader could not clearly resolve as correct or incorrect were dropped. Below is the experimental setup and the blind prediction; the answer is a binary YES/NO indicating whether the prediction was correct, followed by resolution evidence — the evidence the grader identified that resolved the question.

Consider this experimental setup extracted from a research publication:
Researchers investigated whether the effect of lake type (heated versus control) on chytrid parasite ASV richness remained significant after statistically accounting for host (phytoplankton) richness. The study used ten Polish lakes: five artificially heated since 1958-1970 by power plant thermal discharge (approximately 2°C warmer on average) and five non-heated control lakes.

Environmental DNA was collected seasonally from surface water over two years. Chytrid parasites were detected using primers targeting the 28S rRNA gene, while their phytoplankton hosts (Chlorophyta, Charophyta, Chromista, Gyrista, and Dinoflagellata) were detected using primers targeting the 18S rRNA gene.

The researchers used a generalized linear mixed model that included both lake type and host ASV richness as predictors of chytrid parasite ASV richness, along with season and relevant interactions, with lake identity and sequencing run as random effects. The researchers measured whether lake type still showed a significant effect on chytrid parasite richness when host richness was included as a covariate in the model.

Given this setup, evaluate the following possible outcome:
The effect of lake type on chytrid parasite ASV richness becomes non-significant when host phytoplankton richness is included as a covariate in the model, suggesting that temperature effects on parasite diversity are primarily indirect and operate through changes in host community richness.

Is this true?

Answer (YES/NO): NO